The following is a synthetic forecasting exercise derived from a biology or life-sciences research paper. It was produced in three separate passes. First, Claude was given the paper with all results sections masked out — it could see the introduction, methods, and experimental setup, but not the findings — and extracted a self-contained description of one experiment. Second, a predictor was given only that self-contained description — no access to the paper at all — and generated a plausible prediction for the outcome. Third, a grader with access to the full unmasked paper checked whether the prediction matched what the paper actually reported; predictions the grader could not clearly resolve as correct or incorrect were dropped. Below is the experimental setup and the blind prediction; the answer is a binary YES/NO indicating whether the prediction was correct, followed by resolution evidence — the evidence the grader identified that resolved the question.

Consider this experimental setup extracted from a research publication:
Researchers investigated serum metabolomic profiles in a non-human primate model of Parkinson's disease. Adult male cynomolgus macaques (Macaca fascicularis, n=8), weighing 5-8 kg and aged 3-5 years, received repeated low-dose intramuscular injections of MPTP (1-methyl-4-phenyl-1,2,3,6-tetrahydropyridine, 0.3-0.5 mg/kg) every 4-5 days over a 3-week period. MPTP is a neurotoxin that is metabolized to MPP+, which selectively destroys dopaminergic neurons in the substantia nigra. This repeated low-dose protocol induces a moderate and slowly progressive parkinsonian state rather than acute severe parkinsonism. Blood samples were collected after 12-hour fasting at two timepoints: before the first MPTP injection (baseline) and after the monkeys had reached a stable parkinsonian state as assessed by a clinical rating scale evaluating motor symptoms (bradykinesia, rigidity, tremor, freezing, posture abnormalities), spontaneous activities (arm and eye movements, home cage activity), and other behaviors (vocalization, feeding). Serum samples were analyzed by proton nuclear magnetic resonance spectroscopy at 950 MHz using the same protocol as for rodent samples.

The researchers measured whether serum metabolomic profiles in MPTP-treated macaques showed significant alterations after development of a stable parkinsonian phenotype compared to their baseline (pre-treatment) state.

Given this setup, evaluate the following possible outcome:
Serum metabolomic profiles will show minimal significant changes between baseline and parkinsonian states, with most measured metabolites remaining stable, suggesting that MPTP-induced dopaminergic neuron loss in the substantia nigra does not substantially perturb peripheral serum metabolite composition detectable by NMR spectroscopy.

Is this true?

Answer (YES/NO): NO